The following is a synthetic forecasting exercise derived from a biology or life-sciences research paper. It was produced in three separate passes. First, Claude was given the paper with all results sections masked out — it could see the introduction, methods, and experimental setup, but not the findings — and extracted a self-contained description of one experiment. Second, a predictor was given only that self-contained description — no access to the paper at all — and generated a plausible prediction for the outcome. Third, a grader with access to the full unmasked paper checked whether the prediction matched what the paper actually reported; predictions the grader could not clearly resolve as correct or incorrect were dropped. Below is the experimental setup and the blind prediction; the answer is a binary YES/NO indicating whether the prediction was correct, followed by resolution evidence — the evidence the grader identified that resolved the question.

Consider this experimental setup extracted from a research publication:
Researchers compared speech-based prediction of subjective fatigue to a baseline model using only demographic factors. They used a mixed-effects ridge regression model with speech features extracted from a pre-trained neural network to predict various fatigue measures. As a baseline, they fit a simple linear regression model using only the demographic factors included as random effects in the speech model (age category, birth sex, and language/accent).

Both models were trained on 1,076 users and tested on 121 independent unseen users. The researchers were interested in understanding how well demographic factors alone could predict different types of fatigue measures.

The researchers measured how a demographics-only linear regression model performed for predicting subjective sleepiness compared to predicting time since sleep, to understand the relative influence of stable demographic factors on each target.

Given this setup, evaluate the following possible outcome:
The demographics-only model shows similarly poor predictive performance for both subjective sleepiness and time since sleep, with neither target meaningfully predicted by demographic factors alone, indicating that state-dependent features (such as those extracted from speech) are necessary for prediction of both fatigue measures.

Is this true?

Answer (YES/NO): NO